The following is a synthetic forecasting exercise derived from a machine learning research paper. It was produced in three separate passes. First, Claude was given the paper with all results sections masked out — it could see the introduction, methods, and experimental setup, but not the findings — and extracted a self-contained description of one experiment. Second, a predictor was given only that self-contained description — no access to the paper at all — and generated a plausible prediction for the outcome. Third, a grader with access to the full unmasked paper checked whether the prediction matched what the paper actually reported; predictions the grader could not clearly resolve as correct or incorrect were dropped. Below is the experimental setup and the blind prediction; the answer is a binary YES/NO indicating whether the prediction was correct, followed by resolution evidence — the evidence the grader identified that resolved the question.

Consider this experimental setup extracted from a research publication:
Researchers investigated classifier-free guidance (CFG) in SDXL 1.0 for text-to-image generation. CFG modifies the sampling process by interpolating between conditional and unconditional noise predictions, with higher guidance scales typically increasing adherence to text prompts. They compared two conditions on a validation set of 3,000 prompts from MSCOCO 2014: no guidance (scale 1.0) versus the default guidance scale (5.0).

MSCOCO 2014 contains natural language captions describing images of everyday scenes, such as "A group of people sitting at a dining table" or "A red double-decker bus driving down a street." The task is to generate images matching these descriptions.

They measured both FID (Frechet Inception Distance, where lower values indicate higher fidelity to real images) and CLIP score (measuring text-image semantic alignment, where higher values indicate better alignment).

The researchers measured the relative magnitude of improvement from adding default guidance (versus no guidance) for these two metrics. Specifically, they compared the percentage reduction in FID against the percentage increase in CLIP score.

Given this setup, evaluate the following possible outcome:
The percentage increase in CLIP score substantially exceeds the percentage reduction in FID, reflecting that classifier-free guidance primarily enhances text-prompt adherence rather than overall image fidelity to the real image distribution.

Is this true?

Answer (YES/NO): NO